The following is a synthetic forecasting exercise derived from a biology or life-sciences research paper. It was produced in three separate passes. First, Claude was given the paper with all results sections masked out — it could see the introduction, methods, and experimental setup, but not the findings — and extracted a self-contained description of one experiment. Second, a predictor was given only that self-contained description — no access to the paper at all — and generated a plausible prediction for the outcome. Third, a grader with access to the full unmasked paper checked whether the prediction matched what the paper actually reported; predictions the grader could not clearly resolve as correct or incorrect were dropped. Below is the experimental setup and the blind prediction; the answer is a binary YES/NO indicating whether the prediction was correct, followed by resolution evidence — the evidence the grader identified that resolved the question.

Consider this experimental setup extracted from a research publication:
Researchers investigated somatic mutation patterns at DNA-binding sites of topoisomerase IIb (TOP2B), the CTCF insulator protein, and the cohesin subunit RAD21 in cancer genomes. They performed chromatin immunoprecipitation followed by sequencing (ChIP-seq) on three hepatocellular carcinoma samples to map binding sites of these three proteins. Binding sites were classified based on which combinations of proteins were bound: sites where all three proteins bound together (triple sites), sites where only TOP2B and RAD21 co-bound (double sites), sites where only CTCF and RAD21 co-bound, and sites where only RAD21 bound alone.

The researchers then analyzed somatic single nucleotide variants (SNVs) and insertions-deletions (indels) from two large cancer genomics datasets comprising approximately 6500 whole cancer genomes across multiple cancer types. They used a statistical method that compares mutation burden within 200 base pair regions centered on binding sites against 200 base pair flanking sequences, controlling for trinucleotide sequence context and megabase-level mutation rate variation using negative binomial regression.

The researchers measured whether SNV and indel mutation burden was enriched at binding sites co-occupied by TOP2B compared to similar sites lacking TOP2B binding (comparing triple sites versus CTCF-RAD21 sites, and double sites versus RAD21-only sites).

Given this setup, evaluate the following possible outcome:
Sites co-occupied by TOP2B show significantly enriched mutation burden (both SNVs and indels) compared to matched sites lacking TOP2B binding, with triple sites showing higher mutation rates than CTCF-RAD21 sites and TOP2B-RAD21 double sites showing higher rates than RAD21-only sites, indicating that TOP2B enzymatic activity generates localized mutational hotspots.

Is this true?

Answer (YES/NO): YES